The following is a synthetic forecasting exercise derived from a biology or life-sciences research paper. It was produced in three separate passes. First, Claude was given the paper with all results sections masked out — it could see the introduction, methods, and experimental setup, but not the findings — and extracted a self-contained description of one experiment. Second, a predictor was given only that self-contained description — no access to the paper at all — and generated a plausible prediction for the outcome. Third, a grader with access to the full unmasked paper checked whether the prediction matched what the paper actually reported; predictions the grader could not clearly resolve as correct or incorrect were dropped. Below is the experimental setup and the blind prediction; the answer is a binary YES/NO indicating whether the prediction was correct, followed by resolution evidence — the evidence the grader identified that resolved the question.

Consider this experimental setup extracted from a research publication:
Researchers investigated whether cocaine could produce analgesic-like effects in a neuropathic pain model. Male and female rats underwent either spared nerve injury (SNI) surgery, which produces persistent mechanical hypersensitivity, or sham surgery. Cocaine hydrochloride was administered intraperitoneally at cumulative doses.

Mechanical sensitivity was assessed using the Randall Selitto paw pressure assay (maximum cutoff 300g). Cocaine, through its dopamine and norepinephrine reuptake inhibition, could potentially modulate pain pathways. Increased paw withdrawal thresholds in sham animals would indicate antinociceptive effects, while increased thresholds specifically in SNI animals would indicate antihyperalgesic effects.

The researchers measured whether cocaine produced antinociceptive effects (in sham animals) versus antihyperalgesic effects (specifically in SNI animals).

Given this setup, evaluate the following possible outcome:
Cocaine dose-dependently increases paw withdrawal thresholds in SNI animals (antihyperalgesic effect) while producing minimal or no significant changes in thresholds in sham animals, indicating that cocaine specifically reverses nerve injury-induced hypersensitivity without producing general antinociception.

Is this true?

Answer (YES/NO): YES